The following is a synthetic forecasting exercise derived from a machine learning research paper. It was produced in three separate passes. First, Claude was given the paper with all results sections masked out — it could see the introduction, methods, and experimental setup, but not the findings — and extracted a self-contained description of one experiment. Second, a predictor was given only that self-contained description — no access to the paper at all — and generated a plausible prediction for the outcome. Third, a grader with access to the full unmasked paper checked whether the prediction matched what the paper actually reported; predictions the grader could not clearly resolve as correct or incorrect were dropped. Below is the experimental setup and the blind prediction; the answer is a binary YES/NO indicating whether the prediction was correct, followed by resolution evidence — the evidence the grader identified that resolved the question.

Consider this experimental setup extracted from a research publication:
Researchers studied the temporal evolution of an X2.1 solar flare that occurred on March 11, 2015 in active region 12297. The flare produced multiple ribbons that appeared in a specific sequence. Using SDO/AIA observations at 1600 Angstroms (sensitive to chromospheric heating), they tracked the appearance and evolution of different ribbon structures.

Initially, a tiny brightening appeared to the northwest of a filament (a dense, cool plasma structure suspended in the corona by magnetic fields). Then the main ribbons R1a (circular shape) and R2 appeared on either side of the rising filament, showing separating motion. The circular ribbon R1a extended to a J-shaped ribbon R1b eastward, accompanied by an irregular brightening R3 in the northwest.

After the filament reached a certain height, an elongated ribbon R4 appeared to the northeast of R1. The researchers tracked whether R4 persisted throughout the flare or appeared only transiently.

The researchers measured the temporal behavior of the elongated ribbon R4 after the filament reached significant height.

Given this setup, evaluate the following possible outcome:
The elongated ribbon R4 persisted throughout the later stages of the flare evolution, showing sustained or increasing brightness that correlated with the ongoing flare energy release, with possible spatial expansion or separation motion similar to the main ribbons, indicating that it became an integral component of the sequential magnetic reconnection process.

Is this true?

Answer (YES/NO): NO